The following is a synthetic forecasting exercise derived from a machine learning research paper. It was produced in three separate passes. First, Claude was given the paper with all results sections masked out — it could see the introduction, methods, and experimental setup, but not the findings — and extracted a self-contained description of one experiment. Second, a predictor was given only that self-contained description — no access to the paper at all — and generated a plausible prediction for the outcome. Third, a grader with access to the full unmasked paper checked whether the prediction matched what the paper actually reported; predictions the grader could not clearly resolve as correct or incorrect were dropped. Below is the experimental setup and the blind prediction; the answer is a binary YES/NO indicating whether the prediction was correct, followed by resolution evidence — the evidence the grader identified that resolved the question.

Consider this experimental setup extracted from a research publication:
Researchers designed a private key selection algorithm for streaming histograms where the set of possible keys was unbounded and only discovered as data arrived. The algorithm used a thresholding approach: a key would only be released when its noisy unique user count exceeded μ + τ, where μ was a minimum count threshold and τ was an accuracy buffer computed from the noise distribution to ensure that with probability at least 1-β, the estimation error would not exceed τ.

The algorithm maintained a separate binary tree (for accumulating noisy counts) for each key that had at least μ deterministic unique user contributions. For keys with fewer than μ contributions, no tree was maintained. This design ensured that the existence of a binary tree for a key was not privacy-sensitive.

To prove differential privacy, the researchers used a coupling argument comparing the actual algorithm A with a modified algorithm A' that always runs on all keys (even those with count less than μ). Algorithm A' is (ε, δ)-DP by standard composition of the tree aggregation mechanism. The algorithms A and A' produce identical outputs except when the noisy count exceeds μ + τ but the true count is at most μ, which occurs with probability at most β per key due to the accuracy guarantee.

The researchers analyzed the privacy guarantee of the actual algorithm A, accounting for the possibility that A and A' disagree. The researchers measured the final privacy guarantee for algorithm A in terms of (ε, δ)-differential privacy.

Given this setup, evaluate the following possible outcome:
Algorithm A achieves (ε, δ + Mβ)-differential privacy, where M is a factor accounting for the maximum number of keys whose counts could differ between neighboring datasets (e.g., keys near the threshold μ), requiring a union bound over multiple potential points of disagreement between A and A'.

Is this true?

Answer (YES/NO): NO